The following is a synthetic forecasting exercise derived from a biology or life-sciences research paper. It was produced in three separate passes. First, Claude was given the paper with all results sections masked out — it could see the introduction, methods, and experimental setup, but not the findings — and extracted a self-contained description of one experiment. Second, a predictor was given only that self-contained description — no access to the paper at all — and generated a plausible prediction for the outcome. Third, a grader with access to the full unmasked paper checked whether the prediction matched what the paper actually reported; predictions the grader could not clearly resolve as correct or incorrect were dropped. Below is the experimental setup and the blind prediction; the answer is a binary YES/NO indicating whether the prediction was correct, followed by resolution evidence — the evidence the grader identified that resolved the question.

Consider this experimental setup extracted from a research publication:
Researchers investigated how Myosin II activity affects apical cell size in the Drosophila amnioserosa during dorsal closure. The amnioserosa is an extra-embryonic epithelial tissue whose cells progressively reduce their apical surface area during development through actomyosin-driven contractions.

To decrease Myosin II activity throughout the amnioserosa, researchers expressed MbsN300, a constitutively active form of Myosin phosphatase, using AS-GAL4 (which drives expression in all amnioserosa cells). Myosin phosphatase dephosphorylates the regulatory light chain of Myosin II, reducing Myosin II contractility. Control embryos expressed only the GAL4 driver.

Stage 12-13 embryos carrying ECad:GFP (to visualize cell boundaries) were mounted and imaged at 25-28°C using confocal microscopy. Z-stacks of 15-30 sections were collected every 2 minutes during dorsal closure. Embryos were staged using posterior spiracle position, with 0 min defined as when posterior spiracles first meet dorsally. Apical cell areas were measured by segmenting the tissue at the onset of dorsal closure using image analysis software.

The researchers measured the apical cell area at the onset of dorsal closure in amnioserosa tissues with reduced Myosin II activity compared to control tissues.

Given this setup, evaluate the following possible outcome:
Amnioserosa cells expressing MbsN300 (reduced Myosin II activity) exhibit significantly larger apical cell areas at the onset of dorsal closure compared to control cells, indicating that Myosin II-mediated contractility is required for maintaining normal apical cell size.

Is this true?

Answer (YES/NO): YES